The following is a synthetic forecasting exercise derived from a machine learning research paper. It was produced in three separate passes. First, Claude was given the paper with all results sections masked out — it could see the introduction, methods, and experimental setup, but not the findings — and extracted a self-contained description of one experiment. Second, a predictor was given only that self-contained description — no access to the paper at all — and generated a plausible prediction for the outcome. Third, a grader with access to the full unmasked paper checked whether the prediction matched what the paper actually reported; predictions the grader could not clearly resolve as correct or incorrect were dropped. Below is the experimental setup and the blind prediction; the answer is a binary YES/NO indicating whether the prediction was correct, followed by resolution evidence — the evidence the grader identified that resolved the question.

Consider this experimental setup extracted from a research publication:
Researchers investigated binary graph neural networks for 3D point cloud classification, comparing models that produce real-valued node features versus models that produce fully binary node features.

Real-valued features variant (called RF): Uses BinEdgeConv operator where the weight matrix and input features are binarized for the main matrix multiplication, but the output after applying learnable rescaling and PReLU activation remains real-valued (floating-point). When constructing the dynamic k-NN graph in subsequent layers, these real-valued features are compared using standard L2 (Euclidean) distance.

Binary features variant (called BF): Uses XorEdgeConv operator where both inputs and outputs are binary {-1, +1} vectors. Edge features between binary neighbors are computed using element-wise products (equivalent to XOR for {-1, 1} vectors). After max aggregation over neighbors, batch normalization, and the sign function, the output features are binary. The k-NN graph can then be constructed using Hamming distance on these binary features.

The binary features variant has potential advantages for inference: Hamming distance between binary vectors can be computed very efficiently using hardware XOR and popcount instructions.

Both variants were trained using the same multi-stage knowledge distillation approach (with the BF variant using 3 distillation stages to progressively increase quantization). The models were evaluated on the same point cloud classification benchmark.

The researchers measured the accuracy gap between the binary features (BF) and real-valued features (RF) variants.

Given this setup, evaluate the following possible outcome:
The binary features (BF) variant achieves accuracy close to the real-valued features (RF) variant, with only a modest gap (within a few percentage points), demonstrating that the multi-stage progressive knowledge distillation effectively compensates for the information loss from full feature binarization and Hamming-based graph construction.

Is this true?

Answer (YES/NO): NO